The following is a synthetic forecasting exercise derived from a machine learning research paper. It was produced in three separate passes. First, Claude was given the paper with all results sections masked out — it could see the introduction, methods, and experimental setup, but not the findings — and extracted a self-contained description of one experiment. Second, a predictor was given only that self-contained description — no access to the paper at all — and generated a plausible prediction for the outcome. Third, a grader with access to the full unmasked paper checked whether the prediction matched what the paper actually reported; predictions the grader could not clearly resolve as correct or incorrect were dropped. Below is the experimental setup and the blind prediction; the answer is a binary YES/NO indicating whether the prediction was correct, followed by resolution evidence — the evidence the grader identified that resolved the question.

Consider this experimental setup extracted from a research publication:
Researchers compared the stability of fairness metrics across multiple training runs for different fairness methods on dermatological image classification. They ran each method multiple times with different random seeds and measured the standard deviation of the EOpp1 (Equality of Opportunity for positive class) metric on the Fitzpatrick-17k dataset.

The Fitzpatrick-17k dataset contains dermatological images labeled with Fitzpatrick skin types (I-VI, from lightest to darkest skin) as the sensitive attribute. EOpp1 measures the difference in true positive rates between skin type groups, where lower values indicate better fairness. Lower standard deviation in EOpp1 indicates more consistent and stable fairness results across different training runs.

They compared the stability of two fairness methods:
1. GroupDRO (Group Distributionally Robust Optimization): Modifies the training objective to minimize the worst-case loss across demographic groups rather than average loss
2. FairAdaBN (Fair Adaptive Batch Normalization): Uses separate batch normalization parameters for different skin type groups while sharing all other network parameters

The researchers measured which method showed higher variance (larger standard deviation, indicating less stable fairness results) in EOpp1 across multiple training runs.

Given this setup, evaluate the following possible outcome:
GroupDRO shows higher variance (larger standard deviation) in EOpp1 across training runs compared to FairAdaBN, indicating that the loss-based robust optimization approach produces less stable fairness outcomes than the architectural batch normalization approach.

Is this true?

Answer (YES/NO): NO